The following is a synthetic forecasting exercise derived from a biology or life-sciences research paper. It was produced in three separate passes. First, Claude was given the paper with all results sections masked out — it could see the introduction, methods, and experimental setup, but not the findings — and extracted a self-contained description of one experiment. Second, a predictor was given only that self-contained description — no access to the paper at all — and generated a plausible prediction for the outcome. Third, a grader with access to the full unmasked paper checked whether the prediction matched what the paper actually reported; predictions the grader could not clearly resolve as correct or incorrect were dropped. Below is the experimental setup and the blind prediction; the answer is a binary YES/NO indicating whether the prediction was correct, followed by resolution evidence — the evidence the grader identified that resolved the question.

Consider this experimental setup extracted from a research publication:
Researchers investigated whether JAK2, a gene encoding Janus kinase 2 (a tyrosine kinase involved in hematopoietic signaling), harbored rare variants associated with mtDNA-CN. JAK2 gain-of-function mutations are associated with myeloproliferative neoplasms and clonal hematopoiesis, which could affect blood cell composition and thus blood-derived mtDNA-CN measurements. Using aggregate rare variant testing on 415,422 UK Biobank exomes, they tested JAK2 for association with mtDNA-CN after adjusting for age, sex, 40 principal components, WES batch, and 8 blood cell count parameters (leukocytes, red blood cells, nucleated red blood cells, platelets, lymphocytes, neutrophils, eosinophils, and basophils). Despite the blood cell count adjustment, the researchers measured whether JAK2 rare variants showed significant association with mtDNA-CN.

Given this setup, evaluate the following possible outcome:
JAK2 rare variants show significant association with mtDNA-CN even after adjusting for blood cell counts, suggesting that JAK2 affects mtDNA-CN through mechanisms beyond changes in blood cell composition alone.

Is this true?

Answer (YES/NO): YES